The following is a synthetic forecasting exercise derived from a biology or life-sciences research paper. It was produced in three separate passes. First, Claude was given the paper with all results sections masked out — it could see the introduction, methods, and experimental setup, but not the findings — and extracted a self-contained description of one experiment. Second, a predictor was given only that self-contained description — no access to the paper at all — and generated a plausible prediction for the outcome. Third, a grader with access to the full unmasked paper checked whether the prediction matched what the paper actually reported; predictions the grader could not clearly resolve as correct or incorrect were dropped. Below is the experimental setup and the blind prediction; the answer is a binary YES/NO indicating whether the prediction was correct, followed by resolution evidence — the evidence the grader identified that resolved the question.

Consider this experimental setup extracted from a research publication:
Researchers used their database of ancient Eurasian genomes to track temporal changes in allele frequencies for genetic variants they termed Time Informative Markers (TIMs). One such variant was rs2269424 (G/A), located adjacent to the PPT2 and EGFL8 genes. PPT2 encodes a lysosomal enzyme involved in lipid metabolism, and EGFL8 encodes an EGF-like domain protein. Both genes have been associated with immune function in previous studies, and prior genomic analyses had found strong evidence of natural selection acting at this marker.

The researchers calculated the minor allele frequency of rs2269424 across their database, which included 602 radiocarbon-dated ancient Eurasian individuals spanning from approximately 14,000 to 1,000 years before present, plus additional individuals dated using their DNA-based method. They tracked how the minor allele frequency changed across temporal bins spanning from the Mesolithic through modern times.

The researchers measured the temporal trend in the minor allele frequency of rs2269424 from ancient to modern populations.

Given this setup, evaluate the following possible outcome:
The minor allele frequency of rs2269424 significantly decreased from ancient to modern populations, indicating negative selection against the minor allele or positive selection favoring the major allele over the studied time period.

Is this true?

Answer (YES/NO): YES